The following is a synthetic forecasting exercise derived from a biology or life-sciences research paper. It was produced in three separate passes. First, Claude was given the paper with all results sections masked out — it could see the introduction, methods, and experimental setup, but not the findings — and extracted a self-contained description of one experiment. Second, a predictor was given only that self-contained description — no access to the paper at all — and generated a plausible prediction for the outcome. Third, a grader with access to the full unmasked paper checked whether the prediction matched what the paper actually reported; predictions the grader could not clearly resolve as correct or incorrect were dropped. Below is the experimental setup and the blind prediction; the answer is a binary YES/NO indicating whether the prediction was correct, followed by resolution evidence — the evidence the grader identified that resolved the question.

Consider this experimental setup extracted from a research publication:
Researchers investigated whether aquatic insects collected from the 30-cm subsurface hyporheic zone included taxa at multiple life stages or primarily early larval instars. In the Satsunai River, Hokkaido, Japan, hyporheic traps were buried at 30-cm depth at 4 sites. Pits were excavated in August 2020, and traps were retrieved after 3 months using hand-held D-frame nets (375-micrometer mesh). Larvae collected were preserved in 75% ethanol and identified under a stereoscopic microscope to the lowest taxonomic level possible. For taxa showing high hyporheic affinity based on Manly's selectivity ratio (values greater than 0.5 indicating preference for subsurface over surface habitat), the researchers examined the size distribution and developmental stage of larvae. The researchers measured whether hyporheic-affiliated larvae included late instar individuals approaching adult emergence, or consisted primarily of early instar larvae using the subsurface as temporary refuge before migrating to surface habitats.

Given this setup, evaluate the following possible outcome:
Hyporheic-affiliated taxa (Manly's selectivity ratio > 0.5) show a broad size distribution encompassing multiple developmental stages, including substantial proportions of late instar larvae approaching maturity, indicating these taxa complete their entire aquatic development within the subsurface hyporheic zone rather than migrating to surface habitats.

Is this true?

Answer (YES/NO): NO